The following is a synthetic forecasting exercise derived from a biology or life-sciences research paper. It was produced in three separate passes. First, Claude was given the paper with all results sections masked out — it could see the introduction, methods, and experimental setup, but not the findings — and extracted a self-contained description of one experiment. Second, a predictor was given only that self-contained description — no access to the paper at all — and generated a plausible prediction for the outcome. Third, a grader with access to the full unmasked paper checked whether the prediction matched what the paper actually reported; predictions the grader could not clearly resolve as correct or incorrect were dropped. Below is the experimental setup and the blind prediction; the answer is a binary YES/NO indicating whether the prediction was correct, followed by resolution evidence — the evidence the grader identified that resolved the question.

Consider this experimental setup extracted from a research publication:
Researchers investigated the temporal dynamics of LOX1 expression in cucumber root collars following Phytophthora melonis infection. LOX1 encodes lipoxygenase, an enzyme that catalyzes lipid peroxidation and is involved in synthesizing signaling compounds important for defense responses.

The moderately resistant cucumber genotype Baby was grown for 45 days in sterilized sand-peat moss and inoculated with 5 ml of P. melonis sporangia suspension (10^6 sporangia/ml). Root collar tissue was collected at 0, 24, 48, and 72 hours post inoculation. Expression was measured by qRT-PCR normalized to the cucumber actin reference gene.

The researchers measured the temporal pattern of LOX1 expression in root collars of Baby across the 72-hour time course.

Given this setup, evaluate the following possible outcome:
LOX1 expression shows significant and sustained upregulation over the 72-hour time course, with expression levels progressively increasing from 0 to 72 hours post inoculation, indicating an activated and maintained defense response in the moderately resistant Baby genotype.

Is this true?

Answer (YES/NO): YES